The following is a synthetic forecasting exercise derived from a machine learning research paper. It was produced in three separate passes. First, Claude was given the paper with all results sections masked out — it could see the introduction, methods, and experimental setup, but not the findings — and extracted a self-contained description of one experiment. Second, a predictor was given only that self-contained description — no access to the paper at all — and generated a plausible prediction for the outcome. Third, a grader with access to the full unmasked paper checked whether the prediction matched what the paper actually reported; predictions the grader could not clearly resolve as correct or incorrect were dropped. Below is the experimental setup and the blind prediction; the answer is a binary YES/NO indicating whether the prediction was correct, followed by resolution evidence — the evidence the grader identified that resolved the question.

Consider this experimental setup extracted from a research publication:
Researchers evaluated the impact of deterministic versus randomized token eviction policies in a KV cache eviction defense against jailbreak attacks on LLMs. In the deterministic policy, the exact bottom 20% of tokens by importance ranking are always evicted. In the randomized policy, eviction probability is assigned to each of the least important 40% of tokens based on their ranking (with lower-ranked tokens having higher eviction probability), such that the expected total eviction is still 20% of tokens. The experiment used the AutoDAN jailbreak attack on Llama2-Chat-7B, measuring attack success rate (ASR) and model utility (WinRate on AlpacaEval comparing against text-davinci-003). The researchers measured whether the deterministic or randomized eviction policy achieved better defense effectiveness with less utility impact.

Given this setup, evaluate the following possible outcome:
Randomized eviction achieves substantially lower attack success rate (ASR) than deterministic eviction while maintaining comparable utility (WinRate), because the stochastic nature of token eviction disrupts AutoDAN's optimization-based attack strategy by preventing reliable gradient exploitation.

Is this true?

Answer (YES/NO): NO